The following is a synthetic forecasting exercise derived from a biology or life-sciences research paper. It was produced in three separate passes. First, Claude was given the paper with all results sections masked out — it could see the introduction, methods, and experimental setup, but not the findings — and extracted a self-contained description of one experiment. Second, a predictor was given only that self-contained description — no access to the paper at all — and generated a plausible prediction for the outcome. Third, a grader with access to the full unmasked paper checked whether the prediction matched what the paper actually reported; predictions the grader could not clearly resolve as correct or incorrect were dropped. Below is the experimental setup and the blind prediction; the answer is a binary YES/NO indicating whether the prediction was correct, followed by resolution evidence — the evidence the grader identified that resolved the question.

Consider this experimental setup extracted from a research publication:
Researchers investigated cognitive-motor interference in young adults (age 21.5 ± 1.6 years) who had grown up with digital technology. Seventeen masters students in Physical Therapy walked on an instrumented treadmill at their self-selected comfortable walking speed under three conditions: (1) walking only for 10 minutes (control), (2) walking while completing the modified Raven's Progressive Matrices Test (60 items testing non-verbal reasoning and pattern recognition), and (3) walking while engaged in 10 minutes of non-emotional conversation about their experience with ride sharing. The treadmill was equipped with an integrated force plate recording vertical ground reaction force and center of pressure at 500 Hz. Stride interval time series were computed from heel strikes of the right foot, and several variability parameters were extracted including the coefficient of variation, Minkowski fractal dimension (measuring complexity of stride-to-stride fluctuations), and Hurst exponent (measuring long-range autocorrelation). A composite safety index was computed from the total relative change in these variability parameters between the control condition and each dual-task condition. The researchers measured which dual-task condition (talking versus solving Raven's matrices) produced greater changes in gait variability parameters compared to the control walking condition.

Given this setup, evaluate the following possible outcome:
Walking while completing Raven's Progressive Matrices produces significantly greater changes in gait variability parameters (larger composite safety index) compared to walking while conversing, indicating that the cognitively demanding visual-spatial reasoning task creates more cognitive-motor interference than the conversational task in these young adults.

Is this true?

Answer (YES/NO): NO